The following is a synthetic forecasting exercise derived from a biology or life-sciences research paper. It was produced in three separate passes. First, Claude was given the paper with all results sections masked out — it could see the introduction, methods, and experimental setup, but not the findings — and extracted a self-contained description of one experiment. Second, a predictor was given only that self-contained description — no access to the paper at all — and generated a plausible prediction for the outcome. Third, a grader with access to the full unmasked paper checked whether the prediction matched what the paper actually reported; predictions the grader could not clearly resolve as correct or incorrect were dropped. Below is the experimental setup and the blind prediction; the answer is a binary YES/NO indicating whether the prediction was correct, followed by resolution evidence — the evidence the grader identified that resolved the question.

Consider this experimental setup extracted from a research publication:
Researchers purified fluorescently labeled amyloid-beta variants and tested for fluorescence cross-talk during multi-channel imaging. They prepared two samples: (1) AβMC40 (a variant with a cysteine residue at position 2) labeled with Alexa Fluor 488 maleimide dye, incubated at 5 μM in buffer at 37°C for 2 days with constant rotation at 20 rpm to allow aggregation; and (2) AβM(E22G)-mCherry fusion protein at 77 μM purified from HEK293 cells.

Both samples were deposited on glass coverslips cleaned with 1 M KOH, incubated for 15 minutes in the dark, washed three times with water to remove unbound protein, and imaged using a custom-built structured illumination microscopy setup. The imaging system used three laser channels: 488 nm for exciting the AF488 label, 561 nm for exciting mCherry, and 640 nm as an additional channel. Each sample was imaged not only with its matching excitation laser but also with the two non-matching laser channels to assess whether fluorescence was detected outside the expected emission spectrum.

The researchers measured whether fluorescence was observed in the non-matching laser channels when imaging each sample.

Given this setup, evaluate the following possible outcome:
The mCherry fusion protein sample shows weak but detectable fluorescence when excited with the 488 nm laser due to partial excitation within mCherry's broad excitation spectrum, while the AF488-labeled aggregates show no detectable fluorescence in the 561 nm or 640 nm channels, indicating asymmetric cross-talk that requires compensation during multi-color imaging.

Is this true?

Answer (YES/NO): NO